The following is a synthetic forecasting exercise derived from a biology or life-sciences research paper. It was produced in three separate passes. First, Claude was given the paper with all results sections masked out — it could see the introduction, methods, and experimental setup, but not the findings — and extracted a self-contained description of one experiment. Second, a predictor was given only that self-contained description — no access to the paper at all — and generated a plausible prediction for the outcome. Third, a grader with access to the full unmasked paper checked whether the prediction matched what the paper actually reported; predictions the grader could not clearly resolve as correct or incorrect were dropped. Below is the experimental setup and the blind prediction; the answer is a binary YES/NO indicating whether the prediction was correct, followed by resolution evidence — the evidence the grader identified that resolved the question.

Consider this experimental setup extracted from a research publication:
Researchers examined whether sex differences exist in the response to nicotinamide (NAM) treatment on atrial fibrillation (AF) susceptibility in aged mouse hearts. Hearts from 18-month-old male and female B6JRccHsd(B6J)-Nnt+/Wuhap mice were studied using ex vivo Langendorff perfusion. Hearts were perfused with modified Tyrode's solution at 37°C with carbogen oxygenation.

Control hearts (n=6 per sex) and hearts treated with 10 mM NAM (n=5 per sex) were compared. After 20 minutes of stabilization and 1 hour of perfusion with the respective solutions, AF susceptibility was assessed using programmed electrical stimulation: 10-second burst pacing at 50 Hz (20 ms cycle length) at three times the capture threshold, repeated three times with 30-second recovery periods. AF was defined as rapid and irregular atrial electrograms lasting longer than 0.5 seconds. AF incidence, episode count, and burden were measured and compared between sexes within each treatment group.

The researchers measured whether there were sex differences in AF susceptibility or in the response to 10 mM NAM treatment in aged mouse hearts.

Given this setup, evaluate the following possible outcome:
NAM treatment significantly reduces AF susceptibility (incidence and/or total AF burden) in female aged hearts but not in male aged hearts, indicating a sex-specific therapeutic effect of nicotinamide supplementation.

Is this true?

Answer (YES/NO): NO